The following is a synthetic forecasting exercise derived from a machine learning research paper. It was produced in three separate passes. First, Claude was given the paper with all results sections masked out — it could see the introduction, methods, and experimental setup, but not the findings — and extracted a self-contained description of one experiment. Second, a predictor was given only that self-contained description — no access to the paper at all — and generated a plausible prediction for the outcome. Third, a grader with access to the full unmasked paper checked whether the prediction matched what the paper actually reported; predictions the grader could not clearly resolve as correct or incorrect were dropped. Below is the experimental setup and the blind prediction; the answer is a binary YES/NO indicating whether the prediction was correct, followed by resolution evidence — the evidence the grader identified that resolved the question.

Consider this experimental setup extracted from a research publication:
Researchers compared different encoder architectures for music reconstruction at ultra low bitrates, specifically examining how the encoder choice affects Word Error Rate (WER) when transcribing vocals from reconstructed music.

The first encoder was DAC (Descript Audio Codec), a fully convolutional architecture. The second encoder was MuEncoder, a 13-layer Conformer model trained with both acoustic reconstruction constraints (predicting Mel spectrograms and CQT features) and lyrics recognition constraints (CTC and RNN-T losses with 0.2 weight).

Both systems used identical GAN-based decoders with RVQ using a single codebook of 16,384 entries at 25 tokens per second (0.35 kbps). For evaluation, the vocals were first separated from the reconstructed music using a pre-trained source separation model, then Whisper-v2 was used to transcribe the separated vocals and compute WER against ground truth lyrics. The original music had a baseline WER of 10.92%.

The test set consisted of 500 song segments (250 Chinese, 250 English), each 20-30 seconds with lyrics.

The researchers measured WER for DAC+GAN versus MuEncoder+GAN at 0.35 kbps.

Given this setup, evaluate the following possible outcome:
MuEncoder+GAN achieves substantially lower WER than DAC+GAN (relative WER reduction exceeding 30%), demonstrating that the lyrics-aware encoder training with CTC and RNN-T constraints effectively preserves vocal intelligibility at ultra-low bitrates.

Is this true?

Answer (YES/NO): NO